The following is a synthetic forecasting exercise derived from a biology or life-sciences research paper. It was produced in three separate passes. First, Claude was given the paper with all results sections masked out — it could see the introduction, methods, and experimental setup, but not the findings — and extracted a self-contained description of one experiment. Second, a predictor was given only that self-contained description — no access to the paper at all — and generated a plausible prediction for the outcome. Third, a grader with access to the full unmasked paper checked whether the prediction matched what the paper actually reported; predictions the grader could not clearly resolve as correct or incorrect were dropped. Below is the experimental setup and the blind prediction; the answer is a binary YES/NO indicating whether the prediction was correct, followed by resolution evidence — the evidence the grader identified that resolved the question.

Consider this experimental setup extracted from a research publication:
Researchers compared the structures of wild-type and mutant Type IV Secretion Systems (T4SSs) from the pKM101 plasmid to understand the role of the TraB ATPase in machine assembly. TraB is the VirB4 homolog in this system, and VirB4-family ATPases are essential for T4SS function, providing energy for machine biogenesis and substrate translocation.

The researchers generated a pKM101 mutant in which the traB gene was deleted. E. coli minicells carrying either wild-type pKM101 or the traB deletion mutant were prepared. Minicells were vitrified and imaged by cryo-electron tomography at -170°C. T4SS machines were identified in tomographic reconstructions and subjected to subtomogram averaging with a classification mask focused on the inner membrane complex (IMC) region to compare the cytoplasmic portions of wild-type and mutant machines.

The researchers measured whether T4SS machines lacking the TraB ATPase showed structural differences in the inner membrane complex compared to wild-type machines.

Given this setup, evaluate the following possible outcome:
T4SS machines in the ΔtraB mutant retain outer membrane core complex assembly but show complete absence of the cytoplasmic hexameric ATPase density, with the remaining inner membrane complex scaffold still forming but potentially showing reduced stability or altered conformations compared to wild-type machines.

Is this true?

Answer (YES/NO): NO